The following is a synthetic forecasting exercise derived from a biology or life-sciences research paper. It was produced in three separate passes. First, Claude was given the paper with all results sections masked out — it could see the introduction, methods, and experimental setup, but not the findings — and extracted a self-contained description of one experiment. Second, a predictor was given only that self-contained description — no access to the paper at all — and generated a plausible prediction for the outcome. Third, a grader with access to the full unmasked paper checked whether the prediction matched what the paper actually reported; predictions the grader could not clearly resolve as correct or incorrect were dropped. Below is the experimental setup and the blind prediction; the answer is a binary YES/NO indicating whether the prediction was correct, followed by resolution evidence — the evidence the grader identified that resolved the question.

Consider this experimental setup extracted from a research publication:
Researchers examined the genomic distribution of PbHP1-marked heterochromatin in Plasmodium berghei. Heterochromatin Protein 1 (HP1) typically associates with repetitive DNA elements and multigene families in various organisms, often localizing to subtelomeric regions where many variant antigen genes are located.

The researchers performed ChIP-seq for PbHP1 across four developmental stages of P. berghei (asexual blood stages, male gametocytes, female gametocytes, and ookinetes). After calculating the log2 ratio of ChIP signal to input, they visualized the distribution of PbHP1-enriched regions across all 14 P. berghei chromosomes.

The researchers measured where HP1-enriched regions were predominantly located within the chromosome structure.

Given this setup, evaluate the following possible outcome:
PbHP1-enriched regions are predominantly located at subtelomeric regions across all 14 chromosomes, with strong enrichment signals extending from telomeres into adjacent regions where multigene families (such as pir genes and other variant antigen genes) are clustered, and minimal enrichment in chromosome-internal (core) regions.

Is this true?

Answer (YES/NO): YES